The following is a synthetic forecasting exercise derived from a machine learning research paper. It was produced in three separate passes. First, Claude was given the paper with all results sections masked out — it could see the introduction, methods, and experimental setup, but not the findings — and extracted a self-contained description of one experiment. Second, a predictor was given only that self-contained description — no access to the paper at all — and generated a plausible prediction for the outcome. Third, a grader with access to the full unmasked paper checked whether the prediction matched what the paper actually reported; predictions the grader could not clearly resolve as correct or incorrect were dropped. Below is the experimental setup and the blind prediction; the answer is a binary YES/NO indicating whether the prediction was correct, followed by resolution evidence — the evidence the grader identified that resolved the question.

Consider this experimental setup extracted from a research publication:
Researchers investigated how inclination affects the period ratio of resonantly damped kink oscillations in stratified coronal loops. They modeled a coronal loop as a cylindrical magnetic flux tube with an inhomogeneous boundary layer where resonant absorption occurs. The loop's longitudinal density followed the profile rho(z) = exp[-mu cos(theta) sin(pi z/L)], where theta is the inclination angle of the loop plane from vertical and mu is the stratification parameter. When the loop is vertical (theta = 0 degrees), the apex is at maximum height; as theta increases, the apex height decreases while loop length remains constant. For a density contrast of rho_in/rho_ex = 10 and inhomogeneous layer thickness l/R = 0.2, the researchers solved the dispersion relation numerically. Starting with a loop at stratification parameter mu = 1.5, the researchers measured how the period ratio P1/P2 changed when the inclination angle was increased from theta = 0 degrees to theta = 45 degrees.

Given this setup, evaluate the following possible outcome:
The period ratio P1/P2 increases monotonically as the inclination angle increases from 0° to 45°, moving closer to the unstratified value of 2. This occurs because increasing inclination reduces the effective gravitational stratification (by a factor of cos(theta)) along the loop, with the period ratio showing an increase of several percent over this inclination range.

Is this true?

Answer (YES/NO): YES